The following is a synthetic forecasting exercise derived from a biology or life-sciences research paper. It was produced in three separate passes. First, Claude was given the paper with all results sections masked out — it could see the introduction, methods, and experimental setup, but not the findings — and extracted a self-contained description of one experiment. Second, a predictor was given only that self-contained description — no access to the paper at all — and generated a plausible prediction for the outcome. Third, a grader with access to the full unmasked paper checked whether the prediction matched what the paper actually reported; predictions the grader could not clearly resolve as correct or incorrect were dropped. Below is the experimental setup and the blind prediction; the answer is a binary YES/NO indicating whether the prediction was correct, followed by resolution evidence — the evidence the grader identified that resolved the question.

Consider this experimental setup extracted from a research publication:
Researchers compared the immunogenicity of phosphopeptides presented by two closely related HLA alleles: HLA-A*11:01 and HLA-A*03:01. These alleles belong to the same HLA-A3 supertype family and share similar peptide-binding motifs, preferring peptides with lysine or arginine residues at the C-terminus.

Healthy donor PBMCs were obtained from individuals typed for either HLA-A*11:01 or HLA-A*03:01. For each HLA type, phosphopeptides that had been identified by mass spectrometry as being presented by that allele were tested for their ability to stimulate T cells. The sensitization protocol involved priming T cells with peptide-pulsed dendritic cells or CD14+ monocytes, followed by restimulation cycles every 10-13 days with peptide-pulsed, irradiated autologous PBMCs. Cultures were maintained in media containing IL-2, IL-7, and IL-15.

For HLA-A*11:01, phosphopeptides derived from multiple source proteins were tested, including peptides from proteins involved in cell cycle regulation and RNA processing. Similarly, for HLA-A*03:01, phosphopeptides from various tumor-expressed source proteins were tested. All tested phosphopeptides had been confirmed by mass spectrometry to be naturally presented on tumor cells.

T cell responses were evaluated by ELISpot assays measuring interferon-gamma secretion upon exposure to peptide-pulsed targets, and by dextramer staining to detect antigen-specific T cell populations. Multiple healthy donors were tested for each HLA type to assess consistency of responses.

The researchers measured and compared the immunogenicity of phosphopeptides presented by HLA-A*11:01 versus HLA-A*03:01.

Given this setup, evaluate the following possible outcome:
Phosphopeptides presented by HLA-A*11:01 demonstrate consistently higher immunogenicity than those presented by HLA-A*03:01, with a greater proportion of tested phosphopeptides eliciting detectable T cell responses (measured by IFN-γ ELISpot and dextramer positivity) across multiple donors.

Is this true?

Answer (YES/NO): YES